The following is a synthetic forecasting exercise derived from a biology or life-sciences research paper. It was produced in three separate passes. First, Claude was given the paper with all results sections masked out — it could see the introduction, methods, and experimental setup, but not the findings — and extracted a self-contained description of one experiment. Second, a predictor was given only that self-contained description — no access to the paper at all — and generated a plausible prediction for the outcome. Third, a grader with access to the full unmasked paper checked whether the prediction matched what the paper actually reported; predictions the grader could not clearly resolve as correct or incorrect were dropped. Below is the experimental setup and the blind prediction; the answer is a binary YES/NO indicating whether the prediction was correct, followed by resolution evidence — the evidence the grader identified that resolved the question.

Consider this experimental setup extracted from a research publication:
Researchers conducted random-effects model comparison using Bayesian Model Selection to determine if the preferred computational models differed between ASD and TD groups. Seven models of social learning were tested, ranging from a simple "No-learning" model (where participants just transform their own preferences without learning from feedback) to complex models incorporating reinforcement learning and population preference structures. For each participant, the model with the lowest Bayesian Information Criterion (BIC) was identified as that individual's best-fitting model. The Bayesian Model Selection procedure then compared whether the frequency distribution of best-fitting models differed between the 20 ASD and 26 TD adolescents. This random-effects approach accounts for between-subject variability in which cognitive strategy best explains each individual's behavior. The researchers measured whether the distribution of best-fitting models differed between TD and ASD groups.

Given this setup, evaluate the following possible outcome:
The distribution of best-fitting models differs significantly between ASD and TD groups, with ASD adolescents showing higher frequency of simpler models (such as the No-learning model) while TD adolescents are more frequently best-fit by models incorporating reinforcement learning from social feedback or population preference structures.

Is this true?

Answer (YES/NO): NO